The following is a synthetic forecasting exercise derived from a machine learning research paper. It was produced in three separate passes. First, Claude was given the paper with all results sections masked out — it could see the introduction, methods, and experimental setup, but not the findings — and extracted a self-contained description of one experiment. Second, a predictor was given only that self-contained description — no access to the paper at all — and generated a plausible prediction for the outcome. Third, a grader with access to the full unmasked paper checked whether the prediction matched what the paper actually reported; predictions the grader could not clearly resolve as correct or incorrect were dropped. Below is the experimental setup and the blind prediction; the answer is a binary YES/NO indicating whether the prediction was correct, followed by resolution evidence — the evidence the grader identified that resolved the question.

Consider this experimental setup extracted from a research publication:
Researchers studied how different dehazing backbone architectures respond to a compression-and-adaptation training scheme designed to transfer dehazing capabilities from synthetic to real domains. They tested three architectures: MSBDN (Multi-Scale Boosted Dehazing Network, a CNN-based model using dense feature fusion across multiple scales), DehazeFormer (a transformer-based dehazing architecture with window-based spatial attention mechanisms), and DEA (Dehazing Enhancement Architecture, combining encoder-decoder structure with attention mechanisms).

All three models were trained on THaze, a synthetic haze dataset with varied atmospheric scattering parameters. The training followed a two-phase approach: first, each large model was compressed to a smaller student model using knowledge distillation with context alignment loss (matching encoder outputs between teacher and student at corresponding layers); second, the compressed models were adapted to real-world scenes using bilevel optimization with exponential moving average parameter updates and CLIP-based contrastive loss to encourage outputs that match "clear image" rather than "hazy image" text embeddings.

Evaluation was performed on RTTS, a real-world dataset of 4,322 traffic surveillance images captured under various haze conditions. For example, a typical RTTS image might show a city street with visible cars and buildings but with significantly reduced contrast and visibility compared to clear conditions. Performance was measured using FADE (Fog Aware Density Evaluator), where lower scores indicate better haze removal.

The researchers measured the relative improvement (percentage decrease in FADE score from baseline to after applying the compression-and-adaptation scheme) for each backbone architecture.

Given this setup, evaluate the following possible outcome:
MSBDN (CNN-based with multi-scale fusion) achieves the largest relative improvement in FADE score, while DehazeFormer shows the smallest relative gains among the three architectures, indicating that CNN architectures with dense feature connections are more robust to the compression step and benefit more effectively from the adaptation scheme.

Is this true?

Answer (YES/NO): NO